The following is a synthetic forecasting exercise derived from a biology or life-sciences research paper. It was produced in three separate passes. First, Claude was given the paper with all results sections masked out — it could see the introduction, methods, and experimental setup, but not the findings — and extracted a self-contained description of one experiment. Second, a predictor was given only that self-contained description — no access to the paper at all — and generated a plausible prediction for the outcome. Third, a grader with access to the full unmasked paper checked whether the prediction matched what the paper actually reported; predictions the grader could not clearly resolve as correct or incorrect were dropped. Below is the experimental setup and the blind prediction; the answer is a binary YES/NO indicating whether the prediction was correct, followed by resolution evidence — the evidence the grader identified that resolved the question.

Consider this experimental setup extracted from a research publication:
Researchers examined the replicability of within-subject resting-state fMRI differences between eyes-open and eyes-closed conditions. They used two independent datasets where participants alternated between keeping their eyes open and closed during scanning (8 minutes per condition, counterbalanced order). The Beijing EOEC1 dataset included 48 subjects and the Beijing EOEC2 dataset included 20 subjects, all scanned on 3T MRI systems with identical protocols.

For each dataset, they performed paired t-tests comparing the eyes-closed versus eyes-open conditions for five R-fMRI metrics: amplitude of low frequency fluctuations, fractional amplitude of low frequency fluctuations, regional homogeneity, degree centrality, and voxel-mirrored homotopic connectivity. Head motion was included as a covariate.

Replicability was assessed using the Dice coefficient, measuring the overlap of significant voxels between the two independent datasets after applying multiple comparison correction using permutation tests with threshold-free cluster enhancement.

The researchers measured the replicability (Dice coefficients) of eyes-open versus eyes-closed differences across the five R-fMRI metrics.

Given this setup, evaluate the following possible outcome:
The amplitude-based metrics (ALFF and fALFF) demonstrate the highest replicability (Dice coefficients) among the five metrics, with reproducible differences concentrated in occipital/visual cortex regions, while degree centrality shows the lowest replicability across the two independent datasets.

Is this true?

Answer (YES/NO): NO